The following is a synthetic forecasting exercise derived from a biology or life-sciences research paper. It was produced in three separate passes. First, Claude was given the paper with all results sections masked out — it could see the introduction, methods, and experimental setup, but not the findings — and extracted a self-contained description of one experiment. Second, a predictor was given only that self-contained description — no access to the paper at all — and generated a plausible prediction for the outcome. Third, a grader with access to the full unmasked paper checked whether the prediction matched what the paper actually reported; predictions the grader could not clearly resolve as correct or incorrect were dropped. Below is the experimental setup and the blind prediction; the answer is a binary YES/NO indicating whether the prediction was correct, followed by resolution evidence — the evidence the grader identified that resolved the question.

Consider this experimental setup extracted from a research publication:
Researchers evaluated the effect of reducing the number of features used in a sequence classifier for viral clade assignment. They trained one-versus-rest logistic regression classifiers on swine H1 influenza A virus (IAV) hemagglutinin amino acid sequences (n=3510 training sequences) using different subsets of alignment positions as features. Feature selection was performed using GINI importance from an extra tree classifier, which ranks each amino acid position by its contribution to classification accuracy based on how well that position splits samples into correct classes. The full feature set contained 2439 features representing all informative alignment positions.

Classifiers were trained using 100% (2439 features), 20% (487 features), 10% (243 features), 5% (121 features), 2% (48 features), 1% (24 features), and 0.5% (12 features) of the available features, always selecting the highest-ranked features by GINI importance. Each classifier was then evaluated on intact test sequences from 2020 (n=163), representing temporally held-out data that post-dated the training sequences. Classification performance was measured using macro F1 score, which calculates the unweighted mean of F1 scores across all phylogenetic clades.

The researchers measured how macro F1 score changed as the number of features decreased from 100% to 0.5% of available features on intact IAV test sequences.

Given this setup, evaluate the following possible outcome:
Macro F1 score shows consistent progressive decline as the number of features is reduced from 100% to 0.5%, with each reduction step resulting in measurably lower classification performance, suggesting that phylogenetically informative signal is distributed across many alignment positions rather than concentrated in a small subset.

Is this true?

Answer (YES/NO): NO